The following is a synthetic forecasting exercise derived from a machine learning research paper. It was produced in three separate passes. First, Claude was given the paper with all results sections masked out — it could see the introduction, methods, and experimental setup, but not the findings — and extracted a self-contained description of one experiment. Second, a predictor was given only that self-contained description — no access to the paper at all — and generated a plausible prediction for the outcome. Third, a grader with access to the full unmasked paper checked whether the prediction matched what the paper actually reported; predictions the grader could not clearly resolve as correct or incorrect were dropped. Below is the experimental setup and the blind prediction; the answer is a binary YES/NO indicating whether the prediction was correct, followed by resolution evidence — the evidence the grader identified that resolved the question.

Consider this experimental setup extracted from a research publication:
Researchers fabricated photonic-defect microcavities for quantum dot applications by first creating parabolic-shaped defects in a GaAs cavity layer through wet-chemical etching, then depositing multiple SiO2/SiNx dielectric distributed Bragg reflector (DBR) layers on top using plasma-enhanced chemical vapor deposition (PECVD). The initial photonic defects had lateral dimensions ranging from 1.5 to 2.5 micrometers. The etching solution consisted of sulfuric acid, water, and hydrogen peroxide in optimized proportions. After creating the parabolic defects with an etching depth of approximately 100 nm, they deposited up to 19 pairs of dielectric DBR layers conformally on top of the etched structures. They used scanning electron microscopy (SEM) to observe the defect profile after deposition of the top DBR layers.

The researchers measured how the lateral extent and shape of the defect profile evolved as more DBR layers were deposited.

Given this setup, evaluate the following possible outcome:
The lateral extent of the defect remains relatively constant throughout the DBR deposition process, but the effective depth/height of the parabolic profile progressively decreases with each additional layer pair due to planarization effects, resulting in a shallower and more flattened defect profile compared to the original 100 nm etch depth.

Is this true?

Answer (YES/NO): NO